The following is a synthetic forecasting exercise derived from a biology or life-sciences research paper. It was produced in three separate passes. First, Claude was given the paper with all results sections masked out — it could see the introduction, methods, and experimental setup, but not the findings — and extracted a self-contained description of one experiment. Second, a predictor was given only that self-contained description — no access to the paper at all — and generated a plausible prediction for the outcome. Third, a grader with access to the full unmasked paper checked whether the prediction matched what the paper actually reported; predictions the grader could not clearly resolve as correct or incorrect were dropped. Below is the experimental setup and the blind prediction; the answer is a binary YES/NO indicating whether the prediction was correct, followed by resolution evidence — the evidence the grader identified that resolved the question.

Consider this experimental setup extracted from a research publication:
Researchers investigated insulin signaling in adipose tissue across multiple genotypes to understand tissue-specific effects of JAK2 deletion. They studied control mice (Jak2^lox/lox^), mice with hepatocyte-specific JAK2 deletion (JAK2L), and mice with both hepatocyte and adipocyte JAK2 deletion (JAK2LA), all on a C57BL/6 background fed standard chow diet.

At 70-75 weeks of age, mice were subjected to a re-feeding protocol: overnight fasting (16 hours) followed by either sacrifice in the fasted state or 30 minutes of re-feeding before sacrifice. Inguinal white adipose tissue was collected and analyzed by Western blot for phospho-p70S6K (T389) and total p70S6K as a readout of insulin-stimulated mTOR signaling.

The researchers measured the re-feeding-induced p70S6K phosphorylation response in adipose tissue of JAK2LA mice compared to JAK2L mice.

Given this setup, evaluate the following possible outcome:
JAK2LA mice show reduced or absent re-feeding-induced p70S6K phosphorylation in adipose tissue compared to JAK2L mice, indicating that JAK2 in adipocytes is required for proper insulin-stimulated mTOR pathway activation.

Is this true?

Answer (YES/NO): NO